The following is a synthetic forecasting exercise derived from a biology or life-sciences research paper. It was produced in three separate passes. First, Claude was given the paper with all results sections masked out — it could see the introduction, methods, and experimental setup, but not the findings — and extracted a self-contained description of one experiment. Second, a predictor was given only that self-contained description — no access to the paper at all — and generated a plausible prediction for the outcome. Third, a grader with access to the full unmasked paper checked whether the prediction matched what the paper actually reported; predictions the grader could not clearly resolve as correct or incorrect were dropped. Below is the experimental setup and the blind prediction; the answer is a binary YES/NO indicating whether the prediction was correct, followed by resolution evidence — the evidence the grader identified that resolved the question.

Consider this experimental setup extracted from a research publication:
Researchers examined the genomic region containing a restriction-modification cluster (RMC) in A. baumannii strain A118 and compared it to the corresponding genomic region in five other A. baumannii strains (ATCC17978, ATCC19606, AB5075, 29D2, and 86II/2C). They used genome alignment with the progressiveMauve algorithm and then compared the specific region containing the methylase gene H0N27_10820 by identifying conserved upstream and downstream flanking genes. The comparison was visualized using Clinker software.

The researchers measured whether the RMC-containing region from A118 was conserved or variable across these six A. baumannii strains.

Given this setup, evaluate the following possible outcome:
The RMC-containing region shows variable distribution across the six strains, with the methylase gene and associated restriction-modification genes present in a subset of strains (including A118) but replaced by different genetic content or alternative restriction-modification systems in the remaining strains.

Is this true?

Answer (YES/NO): NO